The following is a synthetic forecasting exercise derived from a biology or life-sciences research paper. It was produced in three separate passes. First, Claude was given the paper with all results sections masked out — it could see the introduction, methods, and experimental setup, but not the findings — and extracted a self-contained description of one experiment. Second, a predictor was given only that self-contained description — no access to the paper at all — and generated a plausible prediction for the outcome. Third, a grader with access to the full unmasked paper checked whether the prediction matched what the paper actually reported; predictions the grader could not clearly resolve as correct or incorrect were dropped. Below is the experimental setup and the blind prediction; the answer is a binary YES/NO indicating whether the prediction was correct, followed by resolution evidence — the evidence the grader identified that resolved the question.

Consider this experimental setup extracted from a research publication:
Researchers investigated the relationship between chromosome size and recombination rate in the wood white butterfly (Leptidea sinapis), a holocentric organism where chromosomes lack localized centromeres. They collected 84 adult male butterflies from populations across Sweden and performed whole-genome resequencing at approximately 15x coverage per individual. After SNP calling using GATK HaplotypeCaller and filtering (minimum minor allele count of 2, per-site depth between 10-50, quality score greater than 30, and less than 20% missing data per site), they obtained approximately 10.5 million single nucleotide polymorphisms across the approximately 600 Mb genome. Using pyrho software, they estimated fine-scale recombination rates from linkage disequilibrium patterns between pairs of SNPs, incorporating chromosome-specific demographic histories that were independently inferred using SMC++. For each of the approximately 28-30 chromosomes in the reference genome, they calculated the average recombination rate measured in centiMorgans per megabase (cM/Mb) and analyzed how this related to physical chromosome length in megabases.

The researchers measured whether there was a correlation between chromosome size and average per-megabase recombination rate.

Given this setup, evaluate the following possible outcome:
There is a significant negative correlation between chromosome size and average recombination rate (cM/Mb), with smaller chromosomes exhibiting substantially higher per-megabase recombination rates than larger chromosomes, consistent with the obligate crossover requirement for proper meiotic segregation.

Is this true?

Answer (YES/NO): NO